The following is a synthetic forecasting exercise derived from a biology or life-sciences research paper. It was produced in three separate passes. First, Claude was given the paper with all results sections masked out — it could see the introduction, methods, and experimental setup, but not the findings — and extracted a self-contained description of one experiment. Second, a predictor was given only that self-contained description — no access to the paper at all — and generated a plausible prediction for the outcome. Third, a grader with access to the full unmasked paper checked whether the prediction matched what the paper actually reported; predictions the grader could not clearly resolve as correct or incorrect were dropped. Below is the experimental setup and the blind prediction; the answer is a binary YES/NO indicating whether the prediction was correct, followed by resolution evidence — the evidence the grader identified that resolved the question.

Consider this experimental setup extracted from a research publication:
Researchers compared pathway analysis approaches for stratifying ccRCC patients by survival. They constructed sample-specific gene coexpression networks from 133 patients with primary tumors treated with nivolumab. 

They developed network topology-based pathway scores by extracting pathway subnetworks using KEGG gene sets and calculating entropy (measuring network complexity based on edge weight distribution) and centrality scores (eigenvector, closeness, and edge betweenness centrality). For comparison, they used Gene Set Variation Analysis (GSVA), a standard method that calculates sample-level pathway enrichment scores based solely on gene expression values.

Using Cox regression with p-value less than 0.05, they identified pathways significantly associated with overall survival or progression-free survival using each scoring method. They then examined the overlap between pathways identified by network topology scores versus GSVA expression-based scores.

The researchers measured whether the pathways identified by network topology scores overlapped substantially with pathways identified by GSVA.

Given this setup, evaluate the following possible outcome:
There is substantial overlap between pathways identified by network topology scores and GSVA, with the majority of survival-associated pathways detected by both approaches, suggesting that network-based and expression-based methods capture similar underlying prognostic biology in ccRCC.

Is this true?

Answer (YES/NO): NO